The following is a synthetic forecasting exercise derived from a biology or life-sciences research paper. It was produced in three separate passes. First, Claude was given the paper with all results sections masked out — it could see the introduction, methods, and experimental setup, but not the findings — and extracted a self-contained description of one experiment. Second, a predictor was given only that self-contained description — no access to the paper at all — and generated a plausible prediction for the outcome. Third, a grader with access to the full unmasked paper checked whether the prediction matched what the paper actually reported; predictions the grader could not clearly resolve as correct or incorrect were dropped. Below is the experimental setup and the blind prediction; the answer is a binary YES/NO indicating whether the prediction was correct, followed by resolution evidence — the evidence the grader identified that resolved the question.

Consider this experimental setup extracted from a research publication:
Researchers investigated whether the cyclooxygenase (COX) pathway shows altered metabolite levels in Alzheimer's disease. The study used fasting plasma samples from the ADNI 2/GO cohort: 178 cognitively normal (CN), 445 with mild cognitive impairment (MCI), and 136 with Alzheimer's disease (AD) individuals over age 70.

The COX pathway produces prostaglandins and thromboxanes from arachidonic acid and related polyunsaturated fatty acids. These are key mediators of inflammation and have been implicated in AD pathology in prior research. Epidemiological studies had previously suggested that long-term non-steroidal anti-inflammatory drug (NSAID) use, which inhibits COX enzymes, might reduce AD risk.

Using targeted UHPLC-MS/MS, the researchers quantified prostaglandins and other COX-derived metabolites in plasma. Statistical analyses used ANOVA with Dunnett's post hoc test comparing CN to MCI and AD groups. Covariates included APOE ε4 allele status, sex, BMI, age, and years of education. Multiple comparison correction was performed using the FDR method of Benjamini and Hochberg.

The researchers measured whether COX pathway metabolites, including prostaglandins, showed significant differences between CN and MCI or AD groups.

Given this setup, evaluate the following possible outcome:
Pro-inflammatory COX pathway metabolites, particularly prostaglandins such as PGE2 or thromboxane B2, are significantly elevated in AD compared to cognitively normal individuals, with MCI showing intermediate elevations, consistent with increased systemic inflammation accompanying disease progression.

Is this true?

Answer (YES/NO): NO